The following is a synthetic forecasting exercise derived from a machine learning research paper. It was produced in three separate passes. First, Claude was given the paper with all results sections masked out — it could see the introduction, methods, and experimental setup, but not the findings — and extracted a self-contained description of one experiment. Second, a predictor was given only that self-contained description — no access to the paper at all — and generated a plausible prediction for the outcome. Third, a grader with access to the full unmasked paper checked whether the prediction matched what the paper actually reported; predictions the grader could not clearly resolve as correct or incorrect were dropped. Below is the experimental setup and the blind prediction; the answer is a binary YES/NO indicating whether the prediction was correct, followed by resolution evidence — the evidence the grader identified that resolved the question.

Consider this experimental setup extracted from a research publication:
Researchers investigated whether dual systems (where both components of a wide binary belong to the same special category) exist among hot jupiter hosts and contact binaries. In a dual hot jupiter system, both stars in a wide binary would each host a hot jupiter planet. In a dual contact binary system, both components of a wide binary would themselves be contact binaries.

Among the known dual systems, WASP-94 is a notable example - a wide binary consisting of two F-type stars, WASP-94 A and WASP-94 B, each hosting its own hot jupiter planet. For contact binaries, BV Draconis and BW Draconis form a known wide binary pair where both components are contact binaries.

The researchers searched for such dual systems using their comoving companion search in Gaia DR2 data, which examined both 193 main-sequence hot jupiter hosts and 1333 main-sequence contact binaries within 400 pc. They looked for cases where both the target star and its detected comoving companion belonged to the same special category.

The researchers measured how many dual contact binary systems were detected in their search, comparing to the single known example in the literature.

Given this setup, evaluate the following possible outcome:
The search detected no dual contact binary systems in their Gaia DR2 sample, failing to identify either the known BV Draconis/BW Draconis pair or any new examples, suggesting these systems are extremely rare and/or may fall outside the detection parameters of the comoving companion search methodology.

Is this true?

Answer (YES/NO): NO